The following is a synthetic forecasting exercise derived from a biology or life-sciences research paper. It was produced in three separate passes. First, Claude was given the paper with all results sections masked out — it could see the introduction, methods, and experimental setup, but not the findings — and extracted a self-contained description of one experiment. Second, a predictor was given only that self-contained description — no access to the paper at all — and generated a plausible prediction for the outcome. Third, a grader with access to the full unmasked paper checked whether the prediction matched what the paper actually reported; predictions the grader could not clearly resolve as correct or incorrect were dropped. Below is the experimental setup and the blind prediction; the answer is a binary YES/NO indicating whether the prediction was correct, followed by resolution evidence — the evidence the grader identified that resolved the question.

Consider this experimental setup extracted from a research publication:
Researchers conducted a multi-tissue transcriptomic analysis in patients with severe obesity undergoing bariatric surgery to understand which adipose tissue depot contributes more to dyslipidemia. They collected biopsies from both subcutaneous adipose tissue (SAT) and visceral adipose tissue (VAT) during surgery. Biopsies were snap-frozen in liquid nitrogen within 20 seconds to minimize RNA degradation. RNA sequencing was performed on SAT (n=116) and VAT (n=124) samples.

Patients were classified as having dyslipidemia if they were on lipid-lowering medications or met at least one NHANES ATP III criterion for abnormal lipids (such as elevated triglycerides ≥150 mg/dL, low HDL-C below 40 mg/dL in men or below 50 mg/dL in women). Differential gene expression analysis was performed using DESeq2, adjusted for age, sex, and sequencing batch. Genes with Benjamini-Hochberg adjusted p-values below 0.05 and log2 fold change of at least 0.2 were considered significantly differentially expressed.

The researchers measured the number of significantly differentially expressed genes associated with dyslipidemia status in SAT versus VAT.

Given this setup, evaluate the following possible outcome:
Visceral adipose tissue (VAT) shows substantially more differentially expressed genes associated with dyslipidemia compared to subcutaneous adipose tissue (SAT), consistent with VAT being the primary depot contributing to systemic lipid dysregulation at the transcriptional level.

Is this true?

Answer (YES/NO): NO